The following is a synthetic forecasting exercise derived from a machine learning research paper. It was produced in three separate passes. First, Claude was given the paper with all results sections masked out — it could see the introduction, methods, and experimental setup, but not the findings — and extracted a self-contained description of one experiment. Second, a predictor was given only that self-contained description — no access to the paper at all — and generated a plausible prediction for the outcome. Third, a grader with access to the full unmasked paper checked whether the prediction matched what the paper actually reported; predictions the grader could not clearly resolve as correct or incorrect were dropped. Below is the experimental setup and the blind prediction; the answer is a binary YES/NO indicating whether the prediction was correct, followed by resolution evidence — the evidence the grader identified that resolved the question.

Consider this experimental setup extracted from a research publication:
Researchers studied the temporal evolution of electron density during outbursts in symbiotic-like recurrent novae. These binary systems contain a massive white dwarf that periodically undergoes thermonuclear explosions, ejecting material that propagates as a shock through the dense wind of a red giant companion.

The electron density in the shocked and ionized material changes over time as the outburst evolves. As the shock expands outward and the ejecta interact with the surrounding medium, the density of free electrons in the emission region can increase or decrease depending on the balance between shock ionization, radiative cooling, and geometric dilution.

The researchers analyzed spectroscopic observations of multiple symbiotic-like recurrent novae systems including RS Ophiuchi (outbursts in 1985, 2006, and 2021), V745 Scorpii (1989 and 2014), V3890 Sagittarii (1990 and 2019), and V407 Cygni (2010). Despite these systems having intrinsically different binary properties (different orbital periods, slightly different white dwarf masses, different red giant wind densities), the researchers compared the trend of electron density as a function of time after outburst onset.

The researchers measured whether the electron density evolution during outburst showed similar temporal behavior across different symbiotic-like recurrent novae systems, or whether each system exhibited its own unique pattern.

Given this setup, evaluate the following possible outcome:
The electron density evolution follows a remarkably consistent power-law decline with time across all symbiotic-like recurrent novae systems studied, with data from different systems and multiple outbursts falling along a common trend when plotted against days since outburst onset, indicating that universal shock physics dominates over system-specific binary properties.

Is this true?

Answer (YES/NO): NO